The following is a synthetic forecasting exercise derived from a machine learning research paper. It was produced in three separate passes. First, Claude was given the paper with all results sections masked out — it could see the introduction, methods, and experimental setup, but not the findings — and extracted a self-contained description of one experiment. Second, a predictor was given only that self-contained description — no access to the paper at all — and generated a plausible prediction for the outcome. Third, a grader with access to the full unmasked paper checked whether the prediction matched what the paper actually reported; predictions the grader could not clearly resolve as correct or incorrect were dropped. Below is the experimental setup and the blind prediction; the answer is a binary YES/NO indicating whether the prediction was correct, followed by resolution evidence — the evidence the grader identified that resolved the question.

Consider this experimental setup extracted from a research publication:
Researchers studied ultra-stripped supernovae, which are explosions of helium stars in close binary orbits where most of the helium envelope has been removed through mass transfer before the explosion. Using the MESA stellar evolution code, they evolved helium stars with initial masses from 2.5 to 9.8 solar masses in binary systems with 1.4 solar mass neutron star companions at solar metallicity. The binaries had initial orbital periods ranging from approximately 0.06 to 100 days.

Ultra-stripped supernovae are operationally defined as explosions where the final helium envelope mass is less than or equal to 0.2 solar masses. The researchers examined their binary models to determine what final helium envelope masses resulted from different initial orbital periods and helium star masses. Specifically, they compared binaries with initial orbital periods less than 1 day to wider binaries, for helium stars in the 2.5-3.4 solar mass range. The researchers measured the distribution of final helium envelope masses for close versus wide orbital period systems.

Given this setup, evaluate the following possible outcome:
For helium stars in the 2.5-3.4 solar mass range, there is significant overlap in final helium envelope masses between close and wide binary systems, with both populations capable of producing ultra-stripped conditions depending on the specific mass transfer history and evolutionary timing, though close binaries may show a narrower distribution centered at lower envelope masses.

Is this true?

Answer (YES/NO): NO